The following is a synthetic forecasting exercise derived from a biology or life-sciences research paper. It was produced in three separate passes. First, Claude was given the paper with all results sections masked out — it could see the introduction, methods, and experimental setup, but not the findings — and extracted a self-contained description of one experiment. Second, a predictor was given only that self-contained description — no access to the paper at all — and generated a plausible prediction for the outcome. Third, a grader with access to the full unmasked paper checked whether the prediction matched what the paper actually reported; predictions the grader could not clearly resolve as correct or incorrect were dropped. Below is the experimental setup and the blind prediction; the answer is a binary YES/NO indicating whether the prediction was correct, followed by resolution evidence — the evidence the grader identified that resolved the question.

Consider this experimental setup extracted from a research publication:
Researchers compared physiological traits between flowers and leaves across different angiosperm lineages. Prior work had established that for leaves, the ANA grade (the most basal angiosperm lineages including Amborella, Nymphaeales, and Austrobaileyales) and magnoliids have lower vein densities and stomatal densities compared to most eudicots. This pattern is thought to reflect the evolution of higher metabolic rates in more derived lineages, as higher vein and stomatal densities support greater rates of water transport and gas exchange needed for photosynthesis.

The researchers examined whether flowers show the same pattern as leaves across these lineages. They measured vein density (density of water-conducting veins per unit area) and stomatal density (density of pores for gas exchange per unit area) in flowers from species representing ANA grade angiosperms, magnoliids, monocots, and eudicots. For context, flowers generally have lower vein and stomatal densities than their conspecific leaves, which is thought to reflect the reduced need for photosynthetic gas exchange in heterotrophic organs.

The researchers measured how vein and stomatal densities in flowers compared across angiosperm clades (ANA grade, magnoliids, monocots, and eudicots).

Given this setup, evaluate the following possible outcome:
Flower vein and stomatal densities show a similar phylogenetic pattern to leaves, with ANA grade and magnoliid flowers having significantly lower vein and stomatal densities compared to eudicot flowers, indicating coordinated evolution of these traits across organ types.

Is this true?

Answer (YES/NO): NO